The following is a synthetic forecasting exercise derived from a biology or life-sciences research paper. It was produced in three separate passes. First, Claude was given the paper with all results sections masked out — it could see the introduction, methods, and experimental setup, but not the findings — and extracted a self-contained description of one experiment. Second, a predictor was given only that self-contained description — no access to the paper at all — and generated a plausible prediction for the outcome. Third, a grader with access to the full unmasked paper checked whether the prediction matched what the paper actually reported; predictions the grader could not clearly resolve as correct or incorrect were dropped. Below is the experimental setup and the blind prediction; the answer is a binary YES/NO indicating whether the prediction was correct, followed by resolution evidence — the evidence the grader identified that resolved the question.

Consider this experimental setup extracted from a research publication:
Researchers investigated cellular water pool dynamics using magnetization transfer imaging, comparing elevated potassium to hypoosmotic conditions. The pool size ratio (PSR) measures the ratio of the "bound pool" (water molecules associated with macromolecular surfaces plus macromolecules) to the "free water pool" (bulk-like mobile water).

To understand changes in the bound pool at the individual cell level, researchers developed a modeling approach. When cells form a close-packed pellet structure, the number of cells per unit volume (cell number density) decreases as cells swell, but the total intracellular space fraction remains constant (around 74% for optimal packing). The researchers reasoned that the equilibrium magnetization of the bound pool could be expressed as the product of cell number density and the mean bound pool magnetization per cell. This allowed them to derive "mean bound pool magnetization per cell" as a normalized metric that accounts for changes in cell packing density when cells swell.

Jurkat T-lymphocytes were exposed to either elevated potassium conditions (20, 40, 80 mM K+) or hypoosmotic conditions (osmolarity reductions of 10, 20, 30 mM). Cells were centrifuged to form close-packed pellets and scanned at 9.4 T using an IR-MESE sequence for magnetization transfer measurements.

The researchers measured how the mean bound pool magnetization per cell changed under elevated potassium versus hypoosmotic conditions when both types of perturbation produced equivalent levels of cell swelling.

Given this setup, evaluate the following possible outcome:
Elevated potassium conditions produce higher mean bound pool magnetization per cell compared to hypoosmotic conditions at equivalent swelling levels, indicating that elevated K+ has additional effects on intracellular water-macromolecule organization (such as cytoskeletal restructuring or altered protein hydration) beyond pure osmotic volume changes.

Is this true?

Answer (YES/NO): NO